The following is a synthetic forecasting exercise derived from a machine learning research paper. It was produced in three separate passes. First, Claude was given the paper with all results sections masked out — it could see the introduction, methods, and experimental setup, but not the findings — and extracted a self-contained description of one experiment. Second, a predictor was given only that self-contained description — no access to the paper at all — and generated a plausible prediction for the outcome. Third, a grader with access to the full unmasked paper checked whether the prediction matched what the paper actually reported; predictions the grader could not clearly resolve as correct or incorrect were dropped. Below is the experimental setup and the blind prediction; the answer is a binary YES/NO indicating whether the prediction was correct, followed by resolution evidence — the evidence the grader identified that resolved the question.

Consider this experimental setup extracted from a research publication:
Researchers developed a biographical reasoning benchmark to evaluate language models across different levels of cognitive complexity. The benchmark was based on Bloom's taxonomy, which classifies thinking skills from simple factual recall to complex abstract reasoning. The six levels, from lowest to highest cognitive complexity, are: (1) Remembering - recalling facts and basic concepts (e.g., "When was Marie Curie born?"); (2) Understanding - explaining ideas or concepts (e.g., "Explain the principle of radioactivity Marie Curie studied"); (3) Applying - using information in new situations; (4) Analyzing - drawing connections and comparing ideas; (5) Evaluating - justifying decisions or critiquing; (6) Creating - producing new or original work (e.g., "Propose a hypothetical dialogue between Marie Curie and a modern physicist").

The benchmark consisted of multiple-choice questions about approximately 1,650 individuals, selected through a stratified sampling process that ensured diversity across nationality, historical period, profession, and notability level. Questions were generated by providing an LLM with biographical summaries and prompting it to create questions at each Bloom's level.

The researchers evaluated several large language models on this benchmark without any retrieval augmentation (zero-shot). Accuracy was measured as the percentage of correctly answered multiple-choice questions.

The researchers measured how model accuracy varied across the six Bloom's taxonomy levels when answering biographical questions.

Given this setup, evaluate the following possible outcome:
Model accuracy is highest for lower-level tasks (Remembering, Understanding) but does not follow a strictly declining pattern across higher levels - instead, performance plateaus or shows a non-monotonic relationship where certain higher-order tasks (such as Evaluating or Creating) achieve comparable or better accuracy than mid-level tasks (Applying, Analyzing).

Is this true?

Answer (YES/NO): NO